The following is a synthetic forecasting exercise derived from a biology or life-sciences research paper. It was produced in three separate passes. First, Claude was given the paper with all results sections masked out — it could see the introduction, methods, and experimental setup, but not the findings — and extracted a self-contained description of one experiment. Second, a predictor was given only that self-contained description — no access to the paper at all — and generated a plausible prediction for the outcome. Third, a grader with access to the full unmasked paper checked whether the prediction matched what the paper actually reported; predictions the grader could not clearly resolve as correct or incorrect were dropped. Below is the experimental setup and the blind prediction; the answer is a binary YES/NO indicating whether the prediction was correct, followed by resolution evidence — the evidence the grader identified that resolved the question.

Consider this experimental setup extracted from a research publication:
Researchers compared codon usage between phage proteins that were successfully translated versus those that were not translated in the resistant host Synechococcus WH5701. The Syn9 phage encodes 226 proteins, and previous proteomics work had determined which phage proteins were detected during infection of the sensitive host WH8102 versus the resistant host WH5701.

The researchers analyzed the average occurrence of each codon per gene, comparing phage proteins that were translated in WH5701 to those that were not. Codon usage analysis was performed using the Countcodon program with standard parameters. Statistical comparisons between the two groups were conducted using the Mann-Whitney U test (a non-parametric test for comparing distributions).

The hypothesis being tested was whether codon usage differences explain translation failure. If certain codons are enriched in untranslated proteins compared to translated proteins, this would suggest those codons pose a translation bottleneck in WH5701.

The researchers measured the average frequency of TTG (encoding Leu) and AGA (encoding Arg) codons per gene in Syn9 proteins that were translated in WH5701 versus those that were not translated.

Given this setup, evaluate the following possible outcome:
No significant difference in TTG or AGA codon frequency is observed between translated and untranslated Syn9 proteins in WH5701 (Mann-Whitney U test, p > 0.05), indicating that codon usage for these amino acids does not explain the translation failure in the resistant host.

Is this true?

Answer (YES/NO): NO